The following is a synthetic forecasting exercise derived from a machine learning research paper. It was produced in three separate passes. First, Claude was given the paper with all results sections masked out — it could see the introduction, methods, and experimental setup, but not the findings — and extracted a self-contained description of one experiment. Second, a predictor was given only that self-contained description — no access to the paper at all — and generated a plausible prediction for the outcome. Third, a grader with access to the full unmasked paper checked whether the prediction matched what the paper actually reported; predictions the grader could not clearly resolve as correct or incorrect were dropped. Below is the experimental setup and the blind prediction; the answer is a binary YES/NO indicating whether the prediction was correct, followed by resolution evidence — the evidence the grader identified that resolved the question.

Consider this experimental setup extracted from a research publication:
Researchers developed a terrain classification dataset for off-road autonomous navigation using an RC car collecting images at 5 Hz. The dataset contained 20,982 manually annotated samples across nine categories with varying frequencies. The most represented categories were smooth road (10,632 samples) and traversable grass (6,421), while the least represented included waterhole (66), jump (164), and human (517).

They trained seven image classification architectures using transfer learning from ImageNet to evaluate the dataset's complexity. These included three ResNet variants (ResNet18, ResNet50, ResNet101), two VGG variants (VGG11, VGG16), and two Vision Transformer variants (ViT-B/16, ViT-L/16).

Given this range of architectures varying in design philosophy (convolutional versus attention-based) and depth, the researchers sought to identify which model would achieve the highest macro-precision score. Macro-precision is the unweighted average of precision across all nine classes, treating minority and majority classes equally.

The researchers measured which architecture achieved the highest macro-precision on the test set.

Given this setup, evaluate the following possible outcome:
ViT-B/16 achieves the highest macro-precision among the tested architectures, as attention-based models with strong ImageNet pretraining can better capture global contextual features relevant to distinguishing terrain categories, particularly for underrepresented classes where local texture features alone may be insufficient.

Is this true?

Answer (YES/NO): NO